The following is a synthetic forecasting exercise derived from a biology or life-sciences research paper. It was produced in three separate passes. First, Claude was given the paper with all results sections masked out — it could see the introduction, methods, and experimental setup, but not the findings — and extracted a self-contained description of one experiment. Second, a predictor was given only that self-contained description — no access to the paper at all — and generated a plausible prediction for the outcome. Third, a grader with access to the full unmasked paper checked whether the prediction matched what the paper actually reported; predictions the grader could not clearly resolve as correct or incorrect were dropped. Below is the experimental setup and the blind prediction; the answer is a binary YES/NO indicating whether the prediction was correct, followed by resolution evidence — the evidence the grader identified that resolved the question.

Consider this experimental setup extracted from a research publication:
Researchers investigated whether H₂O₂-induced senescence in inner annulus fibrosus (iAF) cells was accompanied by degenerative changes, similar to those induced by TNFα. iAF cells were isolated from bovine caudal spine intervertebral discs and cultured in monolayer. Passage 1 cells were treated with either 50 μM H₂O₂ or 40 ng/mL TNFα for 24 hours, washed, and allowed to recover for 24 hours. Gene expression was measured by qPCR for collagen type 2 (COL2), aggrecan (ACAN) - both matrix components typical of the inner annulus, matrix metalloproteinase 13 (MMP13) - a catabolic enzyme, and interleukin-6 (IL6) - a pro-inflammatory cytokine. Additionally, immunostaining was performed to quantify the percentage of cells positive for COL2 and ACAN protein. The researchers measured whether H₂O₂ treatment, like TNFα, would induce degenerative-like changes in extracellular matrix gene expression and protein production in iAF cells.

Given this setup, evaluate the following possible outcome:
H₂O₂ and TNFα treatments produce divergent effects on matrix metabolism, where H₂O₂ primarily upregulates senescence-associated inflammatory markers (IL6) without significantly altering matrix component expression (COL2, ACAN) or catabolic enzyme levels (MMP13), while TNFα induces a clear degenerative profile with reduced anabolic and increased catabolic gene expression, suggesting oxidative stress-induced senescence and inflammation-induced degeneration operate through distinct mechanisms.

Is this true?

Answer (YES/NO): NO